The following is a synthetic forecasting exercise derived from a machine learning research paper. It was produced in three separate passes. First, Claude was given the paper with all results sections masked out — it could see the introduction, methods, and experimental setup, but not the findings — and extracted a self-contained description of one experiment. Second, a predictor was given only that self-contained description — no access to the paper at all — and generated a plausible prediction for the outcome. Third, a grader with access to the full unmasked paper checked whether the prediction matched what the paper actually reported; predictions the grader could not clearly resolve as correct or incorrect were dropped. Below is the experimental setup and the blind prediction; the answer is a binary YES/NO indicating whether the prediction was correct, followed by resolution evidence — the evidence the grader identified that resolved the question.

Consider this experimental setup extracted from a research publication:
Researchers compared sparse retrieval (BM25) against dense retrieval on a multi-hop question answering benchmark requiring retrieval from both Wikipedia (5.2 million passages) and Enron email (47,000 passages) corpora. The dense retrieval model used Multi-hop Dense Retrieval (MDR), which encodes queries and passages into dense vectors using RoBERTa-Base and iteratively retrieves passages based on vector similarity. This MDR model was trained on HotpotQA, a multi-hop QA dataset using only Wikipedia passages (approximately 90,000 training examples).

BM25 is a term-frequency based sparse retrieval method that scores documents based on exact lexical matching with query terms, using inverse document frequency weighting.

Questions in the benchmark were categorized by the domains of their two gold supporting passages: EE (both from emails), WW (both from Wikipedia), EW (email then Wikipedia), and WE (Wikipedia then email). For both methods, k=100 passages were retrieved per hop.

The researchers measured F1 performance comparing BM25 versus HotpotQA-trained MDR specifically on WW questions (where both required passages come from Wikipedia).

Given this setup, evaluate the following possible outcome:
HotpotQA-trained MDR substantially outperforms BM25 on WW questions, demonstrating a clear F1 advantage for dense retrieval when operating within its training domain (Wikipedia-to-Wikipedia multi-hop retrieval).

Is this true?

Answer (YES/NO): YES